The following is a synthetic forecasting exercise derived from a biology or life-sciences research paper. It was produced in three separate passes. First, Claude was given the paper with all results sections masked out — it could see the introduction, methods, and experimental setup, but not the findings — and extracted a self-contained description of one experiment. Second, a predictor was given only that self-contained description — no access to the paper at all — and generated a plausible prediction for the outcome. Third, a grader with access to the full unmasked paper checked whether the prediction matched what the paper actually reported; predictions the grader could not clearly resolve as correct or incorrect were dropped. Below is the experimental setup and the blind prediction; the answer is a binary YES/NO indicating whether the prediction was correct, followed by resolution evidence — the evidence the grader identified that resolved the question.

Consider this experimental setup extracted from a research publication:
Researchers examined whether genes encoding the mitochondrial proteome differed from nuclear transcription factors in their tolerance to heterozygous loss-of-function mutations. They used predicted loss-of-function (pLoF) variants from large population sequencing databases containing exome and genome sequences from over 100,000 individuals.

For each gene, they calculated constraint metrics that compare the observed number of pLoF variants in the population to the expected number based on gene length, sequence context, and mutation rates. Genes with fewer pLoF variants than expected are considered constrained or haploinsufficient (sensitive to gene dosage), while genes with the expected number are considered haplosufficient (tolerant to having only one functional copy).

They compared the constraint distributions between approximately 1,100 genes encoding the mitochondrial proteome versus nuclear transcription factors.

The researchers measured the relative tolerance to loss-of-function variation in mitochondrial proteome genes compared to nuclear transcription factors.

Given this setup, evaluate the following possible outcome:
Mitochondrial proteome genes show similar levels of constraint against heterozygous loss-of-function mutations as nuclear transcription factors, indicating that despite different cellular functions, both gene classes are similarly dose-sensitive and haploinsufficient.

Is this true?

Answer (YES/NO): NO